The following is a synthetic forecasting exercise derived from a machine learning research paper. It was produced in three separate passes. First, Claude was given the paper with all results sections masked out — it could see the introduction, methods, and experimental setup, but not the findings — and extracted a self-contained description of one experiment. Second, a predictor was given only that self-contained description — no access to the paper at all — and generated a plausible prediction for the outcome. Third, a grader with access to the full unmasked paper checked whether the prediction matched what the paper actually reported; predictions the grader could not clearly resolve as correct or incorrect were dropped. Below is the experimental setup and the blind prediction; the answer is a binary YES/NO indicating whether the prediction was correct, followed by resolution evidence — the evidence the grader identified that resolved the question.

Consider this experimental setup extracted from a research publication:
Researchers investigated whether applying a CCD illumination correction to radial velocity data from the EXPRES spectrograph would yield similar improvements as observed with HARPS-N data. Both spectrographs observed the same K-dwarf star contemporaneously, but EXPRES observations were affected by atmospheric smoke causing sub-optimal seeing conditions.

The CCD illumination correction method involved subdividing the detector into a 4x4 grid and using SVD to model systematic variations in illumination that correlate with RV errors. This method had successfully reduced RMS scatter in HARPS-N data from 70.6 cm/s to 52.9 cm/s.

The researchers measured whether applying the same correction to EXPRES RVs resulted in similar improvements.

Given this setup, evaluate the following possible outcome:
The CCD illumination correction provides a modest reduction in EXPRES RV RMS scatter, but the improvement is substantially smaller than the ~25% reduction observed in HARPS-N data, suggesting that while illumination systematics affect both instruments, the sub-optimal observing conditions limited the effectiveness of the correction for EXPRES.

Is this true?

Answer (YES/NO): NO